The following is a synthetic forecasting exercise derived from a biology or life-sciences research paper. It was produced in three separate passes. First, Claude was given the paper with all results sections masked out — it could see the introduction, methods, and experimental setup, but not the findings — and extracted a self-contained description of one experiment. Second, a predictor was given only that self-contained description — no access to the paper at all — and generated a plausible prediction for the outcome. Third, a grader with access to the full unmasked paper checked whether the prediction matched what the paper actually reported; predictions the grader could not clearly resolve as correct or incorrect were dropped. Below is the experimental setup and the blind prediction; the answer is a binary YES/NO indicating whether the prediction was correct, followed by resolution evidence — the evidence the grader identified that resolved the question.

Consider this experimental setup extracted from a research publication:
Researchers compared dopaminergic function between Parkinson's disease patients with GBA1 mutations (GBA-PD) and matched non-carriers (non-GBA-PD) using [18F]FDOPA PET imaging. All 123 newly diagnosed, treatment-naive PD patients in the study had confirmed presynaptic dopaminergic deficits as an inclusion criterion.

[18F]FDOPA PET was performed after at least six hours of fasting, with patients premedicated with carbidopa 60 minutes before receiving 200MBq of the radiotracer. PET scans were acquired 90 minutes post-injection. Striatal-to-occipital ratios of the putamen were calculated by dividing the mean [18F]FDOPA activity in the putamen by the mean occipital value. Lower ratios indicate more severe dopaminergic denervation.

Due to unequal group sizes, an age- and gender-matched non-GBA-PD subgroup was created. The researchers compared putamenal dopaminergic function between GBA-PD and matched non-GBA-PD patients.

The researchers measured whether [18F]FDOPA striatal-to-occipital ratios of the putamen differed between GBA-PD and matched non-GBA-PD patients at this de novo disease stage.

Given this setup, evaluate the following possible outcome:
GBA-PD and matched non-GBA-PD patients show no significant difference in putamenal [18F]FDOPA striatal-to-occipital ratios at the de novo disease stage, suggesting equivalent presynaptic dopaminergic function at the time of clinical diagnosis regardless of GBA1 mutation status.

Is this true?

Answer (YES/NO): YES